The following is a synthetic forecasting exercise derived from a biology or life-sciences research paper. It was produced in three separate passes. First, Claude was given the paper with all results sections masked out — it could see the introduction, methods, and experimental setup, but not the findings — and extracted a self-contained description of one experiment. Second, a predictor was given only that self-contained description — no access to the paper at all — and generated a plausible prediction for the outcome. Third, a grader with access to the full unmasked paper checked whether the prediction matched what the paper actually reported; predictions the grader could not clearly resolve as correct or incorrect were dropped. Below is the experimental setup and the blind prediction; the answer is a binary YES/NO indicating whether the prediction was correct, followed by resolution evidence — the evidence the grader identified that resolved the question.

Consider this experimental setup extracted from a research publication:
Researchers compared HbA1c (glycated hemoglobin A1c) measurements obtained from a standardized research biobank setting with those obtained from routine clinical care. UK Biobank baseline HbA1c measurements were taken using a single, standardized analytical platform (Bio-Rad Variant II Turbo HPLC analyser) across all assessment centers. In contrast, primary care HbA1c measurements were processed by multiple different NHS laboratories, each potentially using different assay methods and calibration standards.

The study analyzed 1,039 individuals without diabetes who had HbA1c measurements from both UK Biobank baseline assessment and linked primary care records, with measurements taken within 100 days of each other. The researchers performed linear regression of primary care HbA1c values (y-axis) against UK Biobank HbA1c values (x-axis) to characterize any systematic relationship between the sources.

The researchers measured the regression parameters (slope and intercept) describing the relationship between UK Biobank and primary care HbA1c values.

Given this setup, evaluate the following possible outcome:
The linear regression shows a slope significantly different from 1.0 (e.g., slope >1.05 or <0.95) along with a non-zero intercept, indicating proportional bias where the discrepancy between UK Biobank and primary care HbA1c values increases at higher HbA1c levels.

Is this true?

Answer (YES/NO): NO